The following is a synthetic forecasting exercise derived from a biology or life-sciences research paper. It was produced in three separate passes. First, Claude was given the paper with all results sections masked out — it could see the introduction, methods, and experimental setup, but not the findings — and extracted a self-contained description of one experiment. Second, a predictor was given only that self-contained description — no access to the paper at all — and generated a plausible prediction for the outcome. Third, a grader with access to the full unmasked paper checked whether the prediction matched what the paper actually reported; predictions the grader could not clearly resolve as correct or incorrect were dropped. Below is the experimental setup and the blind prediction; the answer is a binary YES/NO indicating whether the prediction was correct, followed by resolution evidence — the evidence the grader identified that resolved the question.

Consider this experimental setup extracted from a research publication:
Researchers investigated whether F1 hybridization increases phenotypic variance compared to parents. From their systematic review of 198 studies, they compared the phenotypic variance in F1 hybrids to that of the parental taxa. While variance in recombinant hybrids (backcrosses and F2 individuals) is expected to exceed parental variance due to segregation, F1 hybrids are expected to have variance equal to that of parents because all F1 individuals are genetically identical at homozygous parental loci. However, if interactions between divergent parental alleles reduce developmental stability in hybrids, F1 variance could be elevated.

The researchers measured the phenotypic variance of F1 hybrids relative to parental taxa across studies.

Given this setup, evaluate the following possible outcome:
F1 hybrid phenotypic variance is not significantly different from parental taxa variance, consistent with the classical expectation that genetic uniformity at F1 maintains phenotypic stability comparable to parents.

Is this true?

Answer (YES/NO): YES